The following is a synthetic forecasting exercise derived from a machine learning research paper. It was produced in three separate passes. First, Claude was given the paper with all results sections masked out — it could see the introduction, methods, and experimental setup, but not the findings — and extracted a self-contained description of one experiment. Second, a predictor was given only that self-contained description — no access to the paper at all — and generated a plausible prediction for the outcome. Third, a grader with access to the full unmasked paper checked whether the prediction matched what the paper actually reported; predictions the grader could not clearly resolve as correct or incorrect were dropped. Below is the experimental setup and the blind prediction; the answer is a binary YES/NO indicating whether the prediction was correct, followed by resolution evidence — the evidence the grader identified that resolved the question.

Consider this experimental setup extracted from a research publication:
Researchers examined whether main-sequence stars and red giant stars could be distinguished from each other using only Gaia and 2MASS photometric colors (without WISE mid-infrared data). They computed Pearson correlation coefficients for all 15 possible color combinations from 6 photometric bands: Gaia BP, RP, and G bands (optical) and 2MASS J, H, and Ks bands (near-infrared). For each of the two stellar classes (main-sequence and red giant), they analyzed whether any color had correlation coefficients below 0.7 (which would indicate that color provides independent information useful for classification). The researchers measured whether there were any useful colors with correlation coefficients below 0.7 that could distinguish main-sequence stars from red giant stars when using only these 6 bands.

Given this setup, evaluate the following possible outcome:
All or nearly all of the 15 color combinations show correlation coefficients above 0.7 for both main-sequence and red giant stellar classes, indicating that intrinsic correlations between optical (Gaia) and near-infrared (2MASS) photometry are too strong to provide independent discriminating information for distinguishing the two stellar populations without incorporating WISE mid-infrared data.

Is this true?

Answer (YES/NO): YES